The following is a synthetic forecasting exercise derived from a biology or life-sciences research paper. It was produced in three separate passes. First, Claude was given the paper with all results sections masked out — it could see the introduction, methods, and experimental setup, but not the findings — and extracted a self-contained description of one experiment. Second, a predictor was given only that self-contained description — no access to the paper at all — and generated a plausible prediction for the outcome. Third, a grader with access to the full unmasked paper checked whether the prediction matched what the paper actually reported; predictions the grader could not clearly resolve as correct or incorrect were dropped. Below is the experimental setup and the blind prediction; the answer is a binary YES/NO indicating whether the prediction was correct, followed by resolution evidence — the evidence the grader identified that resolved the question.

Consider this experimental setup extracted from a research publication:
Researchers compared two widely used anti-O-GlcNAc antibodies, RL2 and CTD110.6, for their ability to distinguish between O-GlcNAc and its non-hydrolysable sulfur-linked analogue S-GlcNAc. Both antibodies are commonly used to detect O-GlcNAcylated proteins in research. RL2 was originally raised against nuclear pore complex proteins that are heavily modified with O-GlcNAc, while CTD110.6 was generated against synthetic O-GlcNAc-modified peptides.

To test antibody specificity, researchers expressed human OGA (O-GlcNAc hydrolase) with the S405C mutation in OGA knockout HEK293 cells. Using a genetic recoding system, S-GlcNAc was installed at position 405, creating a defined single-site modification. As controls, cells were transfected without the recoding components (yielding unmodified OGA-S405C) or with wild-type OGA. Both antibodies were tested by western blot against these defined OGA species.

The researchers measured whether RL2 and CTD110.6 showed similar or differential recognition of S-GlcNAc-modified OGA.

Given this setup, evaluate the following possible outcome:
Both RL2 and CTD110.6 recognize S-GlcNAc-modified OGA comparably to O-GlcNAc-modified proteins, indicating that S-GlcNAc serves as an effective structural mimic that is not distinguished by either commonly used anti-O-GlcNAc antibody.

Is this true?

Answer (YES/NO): NO